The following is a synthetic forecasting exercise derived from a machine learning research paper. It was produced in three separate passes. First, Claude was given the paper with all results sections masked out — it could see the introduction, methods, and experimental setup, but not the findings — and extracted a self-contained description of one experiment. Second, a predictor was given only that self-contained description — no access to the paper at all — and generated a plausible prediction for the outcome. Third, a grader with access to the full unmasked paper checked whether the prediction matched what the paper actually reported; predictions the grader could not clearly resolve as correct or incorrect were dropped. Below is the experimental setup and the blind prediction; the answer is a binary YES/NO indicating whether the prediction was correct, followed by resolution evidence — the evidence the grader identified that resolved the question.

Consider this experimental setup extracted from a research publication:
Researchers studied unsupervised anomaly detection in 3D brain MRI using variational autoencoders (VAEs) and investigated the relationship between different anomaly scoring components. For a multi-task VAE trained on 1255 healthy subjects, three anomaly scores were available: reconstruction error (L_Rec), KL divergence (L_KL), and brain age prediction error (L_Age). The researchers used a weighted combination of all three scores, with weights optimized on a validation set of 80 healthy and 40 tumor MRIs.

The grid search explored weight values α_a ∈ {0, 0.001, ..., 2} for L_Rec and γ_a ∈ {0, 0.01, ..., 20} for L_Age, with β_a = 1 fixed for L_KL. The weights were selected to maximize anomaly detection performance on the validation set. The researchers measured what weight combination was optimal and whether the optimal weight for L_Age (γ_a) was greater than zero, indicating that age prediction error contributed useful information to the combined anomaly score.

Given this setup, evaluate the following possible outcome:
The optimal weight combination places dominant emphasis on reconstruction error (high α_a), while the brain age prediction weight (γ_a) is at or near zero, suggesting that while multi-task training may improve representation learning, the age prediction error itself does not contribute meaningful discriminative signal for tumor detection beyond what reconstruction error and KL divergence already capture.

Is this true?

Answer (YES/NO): NO